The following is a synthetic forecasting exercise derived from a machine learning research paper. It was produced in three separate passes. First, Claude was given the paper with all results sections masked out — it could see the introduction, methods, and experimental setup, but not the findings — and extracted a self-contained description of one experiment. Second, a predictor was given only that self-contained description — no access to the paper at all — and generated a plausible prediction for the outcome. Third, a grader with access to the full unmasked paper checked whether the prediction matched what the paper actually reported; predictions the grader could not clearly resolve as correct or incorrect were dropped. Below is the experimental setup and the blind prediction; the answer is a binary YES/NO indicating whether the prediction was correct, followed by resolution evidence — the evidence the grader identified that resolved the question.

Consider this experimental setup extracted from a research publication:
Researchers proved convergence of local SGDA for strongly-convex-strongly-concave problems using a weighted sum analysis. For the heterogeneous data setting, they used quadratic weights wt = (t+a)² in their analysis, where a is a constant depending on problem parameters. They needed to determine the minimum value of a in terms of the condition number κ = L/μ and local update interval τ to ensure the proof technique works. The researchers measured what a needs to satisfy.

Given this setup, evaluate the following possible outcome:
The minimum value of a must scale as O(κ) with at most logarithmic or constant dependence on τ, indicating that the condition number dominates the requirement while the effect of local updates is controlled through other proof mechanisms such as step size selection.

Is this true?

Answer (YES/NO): NO